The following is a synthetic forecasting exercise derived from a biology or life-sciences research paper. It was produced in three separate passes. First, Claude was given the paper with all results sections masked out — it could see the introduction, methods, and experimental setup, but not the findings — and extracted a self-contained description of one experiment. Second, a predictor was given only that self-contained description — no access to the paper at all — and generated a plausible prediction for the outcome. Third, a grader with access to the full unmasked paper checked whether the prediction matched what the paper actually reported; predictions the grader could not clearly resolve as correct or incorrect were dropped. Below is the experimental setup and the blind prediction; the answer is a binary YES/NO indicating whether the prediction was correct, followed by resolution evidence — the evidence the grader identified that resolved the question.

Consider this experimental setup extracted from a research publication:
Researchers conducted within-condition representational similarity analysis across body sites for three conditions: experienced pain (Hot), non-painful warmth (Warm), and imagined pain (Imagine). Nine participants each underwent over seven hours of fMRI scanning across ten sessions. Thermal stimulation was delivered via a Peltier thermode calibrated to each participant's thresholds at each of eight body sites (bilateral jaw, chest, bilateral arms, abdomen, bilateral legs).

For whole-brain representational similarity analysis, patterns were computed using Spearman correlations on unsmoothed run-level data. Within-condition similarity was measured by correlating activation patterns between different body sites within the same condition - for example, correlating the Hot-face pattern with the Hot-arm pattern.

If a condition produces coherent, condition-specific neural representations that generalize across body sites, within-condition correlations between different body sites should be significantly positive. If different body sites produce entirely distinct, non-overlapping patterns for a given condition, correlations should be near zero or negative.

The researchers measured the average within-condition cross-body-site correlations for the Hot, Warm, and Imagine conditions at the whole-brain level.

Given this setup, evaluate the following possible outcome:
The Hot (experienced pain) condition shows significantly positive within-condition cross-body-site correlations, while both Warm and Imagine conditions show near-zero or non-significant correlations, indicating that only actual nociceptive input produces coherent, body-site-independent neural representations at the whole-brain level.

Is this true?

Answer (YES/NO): NO